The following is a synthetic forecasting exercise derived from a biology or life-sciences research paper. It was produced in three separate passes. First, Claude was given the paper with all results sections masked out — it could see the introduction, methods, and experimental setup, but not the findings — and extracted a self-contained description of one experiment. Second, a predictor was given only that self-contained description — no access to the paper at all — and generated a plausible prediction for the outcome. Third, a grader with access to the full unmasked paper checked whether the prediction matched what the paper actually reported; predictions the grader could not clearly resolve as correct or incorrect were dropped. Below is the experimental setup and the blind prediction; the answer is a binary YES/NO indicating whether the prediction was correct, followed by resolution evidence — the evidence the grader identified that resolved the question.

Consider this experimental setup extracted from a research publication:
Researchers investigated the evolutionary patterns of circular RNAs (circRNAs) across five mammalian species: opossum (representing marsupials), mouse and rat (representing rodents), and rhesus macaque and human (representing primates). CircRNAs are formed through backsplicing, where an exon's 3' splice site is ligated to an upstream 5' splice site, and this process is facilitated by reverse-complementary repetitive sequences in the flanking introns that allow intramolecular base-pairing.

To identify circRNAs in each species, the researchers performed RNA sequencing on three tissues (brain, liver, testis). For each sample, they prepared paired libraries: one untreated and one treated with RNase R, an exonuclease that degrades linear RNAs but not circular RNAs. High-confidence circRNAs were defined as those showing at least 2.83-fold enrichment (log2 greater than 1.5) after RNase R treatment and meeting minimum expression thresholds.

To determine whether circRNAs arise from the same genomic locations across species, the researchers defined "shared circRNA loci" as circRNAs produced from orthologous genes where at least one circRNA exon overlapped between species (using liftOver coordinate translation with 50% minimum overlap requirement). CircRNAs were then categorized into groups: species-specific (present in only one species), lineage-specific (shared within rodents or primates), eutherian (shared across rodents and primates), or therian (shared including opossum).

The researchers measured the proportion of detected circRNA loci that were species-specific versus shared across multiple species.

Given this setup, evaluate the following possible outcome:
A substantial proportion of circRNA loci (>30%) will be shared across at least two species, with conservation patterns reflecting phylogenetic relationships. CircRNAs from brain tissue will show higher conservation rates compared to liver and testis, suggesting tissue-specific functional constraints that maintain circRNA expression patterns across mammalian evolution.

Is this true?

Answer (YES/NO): NO